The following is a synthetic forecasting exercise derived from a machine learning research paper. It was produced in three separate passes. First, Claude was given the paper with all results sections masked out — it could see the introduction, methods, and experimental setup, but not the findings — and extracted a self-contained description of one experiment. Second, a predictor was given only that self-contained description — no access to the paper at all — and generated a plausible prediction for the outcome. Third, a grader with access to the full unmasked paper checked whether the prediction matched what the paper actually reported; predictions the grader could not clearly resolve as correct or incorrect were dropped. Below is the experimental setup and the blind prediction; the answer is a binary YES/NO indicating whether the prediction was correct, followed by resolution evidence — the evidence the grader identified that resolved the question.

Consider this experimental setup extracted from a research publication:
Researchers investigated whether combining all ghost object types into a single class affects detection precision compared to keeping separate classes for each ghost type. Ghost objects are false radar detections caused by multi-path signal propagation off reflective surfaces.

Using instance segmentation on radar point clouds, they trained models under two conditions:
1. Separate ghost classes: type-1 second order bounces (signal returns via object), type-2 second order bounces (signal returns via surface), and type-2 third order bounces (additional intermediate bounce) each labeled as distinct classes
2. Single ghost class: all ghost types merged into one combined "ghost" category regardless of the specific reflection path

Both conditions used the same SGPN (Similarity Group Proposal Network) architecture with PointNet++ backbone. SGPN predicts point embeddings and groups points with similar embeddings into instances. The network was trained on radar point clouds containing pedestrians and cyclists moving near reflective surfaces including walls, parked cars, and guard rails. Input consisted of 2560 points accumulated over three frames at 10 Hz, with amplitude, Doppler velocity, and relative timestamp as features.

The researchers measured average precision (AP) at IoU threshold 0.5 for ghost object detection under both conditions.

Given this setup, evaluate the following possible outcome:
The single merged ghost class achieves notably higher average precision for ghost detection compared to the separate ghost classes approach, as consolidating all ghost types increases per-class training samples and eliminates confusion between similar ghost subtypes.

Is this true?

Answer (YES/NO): YES